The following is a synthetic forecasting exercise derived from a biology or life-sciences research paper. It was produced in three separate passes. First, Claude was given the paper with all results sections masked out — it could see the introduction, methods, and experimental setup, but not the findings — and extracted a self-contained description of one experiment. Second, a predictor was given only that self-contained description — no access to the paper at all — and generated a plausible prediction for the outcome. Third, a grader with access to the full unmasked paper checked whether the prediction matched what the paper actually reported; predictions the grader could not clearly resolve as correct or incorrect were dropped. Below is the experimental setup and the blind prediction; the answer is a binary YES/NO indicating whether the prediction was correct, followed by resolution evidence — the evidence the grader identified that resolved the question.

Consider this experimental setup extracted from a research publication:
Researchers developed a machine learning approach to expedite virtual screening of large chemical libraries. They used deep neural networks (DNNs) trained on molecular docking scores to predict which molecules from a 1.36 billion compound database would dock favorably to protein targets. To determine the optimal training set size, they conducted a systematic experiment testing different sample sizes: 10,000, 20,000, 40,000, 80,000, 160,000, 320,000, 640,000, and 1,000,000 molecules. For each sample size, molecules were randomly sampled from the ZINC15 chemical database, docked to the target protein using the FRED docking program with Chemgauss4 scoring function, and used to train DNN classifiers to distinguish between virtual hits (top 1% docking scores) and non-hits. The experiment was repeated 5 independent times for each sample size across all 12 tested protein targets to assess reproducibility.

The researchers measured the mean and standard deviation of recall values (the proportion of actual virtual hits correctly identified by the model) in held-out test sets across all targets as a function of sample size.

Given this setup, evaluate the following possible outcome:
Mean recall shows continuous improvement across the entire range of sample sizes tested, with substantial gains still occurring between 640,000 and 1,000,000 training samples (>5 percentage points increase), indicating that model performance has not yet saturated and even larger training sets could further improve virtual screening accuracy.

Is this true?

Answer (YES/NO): NO